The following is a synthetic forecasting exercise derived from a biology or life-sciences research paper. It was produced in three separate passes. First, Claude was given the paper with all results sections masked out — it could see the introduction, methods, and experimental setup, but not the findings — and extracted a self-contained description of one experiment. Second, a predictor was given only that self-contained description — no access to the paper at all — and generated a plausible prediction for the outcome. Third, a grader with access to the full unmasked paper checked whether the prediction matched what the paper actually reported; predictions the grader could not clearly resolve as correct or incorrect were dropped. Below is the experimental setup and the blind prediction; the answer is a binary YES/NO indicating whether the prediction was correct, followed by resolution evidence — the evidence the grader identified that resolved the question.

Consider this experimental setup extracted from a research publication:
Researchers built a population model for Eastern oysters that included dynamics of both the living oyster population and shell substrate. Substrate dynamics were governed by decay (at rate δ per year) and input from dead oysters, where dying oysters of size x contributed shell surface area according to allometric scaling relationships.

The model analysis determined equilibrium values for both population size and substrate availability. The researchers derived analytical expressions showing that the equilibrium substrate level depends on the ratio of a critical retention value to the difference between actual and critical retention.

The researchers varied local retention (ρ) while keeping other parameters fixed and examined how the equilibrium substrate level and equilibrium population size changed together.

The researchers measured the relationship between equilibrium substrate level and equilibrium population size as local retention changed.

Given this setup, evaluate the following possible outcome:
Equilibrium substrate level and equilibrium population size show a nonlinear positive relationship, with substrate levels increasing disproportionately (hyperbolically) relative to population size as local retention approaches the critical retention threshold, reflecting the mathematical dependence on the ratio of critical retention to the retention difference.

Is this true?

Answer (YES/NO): NO